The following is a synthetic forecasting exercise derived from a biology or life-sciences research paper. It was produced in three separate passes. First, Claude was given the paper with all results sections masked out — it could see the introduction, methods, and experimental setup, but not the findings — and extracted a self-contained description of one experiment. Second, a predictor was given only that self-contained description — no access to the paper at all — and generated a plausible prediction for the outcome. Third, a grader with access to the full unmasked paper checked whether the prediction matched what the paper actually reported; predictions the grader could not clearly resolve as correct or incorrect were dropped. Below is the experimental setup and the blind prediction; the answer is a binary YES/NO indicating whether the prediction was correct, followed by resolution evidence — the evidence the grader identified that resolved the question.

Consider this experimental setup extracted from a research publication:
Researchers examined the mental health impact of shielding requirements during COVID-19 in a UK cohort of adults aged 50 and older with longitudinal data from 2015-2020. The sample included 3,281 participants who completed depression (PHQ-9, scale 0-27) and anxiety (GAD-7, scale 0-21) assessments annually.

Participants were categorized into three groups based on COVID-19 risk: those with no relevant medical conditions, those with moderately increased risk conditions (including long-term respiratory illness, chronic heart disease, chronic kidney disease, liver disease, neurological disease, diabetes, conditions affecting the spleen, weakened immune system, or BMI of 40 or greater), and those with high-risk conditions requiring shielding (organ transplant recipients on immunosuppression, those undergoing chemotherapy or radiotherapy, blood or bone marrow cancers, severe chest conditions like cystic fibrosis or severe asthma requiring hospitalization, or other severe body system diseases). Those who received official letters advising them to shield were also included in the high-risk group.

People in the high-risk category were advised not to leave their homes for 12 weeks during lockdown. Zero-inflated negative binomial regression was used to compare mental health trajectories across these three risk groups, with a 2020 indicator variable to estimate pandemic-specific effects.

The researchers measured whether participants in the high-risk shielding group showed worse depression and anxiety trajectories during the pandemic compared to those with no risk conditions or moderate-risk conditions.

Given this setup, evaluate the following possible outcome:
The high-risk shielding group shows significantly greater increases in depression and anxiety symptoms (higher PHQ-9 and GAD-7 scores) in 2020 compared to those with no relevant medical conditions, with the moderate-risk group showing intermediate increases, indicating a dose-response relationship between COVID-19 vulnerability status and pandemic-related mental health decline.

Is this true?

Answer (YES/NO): NO